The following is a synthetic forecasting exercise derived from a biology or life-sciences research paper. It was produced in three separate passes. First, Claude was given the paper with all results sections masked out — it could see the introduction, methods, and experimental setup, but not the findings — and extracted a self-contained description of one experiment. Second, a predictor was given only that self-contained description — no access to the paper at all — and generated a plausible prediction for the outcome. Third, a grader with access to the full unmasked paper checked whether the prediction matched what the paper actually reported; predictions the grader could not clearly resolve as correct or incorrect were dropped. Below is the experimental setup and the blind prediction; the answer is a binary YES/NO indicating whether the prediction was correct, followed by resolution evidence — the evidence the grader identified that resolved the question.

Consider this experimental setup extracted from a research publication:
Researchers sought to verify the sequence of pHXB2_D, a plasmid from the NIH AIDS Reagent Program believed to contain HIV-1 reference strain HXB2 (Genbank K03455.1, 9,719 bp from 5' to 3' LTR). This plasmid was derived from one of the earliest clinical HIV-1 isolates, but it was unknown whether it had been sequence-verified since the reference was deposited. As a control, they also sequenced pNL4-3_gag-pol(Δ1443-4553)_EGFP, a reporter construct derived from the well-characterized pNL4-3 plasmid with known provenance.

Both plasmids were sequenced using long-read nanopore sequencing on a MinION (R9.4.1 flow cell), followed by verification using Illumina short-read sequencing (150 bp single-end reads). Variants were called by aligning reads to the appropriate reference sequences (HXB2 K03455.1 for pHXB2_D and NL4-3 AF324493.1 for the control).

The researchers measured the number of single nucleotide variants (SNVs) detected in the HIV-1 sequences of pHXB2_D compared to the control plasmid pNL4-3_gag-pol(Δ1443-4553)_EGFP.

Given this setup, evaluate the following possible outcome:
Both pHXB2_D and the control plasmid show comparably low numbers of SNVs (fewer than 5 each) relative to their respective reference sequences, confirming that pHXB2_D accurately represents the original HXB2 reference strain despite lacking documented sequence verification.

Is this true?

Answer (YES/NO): NO